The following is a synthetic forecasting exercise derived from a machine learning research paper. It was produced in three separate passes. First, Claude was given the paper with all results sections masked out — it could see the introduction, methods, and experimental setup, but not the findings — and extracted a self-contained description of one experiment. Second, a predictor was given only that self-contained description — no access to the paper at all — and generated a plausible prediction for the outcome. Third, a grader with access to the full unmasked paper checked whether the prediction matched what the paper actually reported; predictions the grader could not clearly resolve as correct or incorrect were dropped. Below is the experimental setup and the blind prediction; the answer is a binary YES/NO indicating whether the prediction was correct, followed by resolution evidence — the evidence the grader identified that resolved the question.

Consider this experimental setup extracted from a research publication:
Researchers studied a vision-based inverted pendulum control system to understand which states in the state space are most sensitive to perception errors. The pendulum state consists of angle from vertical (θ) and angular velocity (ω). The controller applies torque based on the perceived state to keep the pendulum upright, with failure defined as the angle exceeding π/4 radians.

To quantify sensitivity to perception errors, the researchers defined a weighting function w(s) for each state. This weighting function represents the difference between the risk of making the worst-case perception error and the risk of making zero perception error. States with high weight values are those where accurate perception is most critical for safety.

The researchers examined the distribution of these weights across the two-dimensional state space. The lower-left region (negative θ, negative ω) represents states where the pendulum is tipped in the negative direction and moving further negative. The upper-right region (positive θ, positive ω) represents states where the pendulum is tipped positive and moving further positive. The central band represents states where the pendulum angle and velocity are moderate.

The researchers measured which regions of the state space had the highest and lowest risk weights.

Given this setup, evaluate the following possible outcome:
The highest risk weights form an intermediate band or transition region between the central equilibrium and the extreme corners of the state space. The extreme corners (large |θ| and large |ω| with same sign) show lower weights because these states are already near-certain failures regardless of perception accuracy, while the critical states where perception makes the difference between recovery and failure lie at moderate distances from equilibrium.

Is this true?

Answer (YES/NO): YES